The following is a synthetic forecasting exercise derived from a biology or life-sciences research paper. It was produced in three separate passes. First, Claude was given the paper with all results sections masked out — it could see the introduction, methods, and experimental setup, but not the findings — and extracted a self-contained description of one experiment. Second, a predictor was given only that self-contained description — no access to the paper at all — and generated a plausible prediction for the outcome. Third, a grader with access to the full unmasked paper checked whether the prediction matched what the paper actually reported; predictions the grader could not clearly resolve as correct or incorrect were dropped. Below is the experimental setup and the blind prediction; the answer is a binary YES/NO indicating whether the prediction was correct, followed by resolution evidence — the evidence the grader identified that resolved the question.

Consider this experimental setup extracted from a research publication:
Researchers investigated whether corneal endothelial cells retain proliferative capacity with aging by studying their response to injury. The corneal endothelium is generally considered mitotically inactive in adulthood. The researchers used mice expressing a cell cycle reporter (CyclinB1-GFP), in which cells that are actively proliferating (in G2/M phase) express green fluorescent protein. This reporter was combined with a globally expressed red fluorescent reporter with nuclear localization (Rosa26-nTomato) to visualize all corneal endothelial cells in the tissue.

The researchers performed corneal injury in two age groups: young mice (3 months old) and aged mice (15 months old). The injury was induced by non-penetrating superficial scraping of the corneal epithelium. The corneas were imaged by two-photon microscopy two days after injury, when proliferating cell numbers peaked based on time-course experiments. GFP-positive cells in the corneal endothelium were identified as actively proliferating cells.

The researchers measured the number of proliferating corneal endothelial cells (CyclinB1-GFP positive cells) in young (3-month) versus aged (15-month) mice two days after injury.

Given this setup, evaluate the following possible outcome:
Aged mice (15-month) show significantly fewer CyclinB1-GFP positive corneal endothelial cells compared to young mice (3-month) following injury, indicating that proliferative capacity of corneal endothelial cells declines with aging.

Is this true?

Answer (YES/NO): NO